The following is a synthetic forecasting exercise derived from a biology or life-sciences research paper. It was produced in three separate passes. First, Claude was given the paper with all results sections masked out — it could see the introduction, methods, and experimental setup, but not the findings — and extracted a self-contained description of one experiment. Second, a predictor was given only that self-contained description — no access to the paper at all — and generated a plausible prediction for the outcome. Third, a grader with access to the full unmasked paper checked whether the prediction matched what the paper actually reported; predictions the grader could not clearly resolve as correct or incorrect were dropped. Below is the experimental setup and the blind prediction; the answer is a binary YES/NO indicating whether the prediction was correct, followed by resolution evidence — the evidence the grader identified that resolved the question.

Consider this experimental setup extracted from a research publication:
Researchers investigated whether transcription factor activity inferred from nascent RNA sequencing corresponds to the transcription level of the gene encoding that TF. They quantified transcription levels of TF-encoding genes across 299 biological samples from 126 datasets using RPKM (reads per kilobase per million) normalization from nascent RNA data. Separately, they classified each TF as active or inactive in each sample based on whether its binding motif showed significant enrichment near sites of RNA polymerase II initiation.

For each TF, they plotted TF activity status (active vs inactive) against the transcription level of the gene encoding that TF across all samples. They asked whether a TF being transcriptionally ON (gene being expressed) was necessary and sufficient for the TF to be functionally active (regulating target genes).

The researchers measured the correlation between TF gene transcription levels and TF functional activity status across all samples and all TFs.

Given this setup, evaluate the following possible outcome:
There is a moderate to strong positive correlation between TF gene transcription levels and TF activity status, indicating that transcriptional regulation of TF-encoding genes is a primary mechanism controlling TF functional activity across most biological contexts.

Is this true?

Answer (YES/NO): NO